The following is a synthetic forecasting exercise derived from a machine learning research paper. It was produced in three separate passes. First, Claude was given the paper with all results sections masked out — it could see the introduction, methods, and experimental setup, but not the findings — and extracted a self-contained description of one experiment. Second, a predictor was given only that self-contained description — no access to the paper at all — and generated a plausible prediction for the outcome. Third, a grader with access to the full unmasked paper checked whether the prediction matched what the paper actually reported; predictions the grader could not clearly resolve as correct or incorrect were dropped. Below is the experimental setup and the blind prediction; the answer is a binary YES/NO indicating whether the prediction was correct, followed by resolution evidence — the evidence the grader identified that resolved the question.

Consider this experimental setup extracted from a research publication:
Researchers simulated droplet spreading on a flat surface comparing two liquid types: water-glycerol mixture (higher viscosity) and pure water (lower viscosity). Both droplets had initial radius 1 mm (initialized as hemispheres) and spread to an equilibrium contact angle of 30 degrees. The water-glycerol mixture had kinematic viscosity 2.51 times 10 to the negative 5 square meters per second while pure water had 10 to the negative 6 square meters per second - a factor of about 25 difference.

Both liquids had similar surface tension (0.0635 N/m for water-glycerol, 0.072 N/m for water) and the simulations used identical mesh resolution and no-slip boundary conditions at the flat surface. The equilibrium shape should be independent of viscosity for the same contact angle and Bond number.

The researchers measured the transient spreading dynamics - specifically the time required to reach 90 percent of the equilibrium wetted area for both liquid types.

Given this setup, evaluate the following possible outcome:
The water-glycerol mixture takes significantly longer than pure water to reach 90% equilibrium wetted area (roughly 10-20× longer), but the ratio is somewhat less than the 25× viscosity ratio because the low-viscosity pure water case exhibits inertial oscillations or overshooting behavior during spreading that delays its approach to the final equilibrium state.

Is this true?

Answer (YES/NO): NO